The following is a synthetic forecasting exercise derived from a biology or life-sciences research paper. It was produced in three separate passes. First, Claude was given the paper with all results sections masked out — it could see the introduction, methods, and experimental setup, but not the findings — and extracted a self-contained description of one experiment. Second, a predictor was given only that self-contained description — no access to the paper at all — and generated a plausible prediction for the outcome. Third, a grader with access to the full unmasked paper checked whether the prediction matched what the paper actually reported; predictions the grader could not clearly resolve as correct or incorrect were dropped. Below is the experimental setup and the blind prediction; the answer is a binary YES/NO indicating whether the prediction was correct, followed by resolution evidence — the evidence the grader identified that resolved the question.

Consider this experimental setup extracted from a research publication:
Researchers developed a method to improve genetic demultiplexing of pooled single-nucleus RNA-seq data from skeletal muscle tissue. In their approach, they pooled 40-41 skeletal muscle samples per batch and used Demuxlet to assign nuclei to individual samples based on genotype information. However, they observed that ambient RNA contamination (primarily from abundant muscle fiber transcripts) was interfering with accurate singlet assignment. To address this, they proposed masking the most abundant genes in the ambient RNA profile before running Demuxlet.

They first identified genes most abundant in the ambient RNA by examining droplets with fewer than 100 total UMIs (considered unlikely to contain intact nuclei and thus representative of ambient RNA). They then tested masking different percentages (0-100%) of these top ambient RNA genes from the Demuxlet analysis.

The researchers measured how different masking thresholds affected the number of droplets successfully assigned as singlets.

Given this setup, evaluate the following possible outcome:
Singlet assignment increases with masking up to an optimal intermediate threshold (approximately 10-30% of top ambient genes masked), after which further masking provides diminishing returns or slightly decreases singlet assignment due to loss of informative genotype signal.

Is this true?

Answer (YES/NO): YES